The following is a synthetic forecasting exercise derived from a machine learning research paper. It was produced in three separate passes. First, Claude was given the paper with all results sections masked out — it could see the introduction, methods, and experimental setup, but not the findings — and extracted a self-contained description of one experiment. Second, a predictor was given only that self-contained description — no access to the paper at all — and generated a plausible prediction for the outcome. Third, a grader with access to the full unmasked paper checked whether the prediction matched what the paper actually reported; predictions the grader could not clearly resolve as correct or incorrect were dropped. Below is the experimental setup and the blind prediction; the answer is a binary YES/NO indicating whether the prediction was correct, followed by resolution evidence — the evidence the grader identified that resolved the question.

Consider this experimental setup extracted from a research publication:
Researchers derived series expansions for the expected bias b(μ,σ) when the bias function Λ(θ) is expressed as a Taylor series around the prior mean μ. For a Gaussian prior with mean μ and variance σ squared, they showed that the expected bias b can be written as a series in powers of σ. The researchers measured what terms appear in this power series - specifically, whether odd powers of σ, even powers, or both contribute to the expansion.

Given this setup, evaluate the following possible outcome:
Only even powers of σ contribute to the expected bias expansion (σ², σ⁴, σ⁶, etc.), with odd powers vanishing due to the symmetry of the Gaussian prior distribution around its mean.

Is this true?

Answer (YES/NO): YES